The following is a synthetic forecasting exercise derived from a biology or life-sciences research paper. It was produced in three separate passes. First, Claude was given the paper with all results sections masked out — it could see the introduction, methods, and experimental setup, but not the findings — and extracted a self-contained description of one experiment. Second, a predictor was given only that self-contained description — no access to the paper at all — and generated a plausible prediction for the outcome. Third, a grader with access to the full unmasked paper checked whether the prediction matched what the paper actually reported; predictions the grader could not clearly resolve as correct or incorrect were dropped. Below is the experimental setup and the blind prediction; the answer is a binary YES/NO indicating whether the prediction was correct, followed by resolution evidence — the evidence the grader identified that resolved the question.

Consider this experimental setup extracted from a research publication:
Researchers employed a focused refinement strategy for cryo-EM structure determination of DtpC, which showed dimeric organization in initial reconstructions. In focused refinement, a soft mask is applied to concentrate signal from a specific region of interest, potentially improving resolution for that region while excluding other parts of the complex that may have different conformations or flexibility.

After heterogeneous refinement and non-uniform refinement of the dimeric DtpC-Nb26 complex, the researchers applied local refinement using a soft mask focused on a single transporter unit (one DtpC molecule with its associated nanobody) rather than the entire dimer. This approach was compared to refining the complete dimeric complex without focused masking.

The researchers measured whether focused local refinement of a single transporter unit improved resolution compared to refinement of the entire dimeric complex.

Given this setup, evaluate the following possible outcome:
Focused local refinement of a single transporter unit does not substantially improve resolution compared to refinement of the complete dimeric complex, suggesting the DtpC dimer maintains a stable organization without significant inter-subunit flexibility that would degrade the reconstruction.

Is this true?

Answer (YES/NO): NO